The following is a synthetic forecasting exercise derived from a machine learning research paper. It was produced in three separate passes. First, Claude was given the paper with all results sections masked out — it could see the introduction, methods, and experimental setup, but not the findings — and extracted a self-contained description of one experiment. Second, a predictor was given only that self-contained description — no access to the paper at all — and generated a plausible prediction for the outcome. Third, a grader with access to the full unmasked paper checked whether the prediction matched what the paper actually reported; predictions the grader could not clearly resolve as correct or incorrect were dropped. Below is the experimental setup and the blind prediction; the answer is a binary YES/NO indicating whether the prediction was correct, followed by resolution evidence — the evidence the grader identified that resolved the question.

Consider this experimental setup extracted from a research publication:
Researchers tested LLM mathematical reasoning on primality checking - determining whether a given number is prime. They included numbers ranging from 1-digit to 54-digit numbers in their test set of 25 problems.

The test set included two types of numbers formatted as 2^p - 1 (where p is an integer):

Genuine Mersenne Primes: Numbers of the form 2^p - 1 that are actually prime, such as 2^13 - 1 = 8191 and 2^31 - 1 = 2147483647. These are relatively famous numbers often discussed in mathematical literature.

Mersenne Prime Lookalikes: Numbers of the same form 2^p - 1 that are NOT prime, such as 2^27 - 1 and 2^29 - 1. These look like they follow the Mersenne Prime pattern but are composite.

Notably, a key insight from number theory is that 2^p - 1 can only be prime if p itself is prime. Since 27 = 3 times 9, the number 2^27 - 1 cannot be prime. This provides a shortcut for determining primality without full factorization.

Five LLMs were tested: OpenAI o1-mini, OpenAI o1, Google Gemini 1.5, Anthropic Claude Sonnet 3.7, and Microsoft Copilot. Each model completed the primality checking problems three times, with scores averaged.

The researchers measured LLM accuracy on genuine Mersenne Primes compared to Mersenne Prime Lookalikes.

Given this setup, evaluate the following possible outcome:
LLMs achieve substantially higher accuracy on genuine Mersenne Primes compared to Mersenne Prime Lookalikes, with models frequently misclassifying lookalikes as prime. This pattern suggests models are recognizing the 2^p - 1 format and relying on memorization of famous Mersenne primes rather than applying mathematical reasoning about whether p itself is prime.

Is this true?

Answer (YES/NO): YES